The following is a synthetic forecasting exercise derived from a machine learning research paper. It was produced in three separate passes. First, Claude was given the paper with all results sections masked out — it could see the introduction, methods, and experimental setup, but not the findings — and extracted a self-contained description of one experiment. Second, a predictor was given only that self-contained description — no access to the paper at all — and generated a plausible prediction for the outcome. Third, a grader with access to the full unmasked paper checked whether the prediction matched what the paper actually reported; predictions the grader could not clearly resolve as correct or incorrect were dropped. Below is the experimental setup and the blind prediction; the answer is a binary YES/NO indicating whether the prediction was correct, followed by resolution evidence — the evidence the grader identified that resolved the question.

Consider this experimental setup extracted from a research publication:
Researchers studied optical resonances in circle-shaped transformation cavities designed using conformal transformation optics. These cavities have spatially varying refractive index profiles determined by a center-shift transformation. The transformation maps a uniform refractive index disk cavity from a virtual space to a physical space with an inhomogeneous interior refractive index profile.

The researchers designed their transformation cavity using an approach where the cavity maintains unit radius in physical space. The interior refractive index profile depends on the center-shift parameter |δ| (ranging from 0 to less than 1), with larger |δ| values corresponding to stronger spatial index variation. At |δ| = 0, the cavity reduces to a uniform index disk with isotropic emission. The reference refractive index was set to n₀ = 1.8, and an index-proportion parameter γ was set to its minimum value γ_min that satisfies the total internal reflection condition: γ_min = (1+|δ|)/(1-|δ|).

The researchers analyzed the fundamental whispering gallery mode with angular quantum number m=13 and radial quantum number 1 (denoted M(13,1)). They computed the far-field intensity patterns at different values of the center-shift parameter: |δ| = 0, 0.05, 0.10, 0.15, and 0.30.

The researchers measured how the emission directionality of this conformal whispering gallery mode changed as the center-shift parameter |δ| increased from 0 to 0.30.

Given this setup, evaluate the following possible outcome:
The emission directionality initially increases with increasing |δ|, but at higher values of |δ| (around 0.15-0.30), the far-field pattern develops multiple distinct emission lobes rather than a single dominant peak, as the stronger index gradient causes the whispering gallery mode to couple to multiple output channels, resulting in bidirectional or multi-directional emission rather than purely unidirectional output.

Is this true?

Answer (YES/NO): YES